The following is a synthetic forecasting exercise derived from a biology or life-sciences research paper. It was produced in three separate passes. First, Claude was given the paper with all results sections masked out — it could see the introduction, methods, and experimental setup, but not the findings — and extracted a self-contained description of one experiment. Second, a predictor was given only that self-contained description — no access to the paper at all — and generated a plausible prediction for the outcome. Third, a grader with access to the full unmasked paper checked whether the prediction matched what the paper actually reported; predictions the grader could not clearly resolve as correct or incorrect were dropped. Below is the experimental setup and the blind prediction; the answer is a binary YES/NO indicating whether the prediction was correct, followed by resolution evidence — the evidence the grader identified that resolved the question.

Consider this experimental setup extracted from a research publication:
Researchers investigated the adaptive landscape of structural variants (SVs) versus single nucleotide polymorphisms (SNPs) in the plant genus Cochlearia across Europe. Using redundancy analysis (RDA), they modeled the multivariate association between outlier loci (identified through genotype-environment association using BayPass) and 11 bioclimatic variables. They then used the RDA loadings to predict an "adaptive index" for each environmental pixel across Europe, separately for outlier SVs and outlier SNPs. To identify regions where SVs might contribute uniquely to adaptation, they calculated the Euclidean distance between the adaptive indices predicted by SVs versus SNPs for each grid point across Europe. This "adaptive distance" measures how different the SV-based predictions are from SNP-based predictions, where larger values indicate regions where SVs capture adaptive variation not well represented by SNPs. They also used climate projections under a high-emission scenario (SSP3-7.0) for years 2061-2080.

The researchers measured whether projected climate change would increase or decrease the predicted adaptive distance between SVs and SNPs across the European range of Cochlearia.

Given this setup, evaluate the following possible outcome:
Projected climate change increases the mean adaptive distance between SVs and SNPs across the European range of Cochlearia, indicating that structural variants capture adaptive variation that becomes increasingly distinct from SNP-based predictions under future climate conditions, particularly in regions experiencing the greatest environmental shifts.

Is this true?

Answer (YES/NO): NO